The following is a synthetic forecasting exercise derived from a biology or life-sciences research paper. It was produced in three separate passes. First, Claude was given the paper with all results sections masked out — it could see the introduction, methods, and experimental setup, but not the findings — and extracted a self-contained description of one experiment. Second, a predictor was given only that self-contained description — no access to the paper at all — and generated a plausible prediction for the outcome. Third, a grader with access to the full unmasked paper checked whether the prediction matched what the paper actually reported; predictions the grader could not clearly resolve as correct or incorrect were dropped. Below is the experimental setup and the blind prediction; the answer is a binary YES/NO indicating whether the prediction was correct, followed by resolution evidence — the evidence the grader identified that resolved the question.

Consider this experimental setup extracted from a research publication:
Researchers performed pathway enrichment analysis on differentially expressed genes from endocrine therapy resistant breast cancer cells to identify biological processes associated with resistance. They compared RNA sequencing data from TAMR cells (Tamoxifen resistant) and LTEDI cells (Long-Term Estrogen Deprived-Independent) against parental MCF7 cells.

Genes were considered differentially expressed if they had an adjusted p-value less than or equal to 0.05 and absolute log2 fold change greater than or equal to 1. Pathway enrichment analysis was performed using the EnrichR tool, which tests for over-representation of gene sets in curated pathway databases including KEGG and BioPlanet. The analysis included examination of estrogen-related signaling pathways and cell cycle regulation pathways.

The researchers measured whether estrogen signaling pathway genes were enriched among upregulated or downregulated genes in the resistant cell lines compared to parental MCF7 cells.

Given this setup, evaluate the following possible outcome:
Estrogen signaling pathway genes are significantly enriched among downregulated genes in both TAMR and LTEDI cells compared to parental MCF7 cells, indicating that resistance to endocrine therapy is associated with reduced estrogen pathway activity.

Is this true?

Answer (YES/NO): YES